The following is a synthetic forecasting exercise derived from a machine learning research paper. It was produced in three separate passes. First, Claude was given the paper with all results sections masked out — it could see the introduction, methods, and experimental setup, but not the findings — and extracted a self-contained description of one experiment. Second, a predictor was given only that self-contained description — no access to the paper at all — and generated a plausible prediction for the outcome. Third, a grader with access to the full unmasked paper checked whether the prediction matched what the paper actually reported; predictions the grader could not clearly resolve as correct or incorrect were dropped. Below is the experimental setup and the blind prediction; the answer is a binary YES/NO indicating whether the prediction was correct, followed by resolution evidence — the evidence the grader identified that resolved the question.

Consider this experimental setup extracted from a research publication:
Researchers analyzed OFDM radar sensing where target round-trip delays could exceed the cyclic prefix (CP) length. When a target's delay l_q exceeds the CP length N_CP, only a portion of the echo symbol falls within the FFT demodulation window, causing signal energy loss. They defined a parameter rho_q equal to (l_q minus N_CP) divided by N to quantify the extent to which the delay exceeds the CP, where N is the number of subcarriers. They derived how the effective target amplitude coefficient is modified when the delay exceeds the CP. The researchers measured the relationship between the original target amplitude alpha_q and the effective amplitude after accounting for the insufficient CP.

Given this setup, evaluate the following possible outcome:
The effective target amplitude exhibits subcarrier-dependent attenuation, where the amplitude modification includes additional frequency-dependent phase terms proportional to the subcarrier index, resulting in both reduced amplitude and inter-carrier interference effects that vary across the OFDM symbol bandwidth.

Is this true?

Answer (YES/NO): NO